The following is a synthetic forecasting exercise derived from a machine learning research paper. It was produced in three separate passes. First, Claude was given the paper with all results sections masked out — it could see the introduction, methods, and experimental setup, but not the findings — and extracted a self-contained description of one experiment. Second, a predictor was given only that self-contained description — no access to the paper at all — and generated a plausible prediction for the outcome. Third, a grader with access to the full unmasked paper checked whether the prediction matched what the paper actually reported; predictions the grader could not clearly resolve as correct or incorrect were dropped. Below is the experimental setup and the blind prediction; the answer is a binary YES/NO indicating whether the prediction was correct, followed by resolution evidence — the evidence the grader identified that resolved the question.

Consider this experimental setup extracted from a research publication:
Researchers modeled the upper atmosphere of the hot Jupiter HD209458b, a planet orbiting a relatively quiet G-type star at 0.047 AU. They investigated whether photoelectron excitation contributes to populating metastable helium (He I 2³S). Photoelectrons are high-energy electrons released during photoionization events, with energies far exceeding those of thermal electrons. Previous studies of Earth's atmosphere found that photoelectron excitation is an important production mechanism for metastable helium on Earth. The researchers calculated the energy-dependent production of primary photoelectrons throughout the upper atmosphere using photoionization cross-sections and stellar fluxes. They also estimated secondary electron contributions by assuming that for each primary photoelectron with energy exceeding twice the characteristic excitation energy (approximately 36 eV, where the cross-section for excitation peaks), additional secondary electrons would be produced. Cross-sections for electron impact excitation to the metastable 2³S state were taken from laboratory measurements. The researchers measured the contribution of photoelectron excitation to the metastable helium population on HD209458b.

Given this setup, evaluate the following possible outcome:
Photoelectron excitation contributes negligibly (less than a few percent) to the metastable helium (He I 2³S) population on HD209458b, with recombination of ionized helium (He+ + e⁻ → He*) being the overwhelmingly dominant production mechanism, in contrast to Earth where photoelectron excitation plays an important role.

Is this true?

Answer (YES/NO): YES